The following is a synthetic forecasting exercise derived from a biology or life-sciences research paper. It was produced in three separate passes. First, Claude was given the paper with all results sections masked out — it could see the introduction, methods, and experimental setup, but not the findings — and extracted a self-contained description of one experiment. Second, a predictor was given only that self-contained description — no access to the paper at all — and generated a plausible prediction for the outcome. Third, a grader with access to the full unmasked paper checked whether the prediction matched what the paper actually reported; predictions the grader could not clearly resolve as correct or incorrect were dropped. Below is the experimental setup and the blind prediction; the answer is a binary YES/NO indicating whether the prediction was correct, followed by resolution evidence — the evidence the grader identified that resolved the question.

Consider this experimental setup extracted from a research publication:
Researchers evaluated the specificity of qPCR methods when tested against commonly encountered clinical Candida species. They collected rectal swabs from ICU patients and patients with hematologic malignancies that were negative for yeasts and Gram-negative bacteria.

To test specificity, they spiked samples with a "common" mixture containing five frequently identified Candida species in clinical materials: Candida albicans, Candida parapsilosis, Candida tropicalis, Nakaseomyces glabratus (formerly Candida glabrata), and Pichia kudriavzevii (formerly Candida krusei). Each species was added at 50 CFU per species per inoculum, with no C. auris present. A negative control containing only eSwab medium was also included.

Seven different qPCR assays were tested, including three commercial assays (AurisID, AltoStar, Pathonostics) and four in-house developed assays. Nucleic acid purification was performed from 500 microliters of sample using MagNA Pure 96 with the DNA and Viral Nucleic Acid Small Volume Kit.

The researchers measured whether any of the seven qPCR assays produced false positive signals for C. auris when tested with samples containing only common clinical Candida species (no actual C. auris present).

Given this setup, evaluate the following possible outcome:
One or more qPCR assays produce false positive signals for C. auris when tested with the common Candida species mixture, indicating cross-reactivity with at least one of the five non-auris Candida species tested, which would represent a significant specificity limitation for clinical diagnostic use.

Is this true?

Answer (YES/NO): NO